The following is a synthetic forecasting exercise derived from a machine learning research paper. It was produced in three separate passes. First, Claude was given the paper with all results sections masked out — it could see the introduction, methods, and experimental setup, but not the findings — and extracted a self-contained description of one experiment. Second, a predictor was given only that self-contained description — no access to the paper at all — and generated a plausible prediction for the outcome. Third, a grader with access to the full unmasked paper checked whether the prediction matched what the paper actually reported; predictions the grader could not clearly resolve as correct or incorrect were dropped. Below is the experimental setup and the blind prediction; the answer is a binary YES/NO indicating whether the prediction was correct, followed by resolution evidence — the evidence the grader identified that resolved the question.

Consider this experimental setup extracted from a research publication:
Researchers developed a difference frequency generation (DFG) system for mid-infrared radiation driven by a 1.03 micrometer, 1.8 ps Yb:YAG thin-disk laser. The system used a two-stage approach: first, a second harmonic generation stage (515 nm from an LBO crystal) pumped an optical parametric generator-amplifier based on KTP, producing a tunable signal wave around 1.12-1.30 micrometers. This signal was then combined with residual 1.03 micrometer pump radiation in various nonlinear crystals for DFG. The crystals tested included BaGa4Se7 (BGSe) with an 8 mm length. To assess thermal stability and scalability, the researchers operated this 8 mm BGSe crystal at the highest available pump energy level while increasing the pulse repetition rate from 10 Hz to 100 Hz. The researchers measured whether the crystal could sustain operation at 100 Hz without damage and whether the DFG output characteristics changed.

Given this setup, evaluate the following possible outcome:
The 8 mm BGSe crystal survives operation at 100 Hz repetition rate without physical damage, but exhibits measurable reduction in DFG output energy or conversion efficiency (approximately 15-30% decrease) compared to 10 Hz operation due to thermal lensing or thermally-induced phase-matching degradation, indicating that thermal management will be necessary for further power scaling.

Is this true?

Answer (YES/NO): NO